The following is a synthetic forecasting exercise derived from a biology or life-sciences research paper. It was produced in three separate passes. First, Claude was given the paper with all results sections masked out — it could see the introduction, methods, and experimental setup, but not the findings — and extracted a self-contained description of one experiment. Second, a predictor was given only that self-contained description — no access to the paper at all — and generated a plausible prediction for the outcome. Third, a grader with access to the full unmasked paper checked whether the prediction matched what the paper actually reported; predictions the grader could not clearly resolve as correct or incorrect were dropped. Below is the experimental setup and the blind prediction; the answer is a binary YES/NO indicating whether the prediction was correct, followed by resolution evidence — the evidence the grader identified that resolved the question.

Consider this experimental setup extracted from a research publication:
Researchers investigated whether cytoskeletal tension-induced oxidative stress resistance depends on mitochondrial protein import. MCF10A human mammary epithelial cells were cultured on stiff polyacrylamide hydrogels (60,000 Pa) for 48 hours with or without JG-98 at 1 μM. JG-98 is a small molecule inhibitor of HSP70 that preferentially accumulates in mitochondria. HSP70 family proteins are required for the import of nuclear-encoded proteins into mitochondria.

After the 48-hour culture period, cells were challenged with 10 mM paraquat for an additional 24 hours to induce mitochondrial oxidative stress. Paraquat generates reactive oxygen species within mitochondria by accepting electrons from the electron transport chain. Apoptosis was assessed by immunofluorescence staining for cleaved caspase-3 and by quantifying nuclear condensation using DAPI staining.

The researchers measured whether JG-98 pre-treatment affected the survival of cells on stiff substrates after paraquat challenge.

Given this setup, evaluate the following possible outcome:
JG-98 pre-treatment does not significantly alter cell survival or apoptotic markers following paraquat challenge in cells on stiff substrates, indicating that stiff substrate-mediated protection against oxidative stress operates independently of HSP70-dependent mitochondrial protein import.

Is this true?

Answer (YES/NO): NO